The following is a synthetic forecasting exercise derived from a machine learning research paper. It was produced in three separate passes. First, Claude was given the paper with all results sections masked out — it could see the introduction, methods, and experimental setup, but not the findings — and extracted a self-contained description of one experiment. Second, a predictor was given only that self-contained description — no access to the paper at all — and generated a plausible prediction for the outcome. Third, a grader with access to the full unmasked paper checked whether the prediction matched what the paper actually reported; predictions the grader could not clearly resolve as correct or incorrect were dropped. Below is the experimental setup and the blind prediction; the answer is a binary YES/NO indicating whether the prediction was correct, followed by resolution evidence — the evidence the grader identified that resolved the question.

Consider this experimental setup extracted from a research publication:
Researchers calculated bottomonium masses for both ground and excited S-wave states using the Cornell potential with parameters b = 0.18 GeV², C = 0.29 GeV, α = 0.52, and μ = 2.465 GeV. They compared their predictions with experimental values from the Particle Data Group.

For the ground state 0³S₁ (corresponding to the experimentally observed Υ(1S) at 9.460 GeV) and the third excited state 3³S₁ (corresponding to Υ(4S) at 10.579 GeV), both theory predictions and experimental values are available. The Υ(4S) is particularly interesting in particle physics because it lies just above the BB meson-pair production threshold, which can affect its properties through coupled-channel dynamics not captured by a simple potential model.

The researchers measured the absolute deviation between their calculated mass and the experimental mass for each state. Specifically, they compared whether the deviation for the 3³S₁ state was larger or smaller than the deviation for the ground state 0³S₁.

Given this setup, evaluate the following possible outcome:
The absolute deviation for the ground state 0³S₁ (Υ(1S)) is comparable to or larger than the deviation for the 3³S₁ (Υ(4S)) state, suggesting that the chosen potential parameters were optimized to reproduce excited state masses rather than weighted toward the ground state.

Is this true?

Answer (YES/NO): NO